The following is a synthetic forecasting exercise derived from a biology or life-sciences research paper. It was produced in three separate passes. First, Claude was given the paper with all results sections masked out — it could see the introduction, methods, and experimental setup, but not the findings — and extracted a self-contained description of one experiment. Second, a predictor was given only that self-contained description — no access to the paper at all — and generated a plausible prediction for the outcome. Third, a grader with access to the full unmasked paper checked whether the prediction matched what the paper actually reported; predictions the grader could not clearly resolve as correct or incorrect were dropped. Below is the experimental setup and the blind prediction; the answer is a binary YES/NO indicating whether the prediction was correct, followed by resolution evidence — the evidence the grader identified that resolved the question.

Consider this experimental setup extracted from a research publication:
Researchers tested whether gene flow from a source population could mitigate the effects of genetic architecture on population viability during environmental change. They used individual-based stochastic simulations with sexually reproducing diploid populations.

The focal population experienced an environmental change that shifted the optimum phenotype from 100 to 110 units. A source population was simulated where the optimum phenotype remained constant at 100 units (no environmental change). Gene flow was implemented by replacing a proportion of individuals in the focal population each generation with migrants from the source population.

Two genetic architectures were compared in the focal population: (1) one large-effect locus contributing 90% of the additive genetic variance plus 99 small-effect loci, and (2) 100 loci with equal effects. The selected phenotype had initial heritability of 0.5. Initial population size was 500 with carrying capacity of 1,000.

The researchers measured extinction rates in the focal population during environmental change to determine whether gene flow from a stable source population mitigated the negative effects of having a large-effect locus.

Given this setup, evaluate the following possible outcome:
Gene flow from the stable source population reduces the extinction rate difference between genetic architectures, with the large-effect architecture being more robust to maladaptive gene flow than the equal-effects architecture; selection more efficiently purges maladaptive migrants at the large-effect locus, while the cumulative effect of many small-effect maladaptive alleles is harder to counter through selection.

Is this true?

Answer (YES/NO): NO